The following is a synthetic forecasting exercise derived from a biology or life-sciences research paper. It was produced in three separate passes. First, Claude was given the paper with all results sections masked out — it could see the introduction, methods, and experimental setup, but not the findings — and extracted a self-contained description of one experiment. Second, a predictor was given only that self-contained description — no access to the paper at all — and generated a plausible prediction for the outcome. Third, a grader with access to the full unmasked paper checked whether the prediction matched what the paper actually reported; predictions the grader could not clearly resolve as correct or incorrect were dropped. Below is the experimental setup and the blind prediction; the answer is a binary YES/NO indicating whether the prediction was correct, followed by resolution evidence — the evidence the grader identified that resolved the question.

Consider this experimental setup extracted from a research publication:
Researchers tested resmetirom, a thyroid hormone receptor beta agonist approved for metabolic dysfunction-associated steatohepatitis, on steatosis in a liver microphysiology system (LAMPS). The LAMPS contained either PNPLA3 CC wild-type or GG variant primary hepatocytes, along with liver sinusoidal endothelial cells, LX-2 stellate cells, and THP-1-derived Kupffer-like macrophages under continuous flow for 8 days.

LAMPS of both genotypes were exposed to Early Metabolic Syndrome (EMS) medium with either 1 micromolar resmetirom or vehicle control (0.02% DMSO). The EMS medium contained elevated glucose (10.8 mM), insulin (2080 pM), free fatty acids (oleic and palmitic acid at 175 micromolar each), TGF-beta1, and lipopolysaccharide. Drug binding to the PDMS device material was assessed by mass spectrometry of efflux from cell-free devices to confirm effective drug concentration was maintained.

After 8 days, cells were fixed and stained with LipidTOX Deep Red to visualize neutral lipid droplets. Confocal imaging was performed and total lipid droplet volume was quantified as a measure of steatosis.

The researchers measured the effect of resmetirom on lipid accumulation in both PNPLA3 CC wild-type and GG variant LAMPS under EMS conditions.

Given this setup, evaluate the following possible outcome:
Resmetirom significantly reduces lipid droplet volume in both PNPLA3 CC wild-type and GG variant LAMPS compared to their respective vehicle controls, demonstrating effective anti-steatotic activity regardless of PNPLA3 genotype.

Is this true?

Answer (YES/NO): YES